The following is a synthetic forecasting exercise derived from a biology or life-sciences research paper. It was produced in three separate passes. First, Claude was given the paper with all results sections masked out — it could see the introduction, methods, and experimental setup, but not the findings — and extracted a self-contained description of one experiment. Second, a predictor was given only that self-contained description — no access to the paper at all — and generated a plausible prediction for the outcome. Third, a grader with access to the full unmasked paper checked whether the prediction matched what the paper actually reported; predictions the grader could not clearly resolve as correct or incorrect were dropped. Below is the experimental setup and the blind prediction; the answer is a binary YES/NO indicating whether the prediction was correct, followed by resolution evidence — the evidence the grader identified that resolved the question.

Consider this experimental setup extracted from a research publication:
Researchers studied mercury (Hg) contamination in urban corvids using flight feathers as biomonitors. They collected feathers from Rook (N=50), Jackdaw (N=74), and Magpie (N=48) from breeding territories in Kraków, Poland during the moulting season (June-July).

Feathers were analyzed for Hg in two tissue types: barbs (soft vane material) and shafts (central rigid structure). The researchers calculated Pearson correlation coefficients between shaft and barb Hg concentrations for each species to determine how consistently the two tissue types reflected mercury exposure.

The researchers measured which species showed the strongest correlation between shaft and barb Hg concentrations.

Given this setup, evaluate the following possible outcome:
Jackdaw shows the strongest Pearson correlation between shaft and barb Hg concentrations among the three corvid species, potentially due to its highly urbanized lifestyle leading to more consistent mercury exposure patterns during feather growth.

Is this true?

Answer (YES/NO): NO